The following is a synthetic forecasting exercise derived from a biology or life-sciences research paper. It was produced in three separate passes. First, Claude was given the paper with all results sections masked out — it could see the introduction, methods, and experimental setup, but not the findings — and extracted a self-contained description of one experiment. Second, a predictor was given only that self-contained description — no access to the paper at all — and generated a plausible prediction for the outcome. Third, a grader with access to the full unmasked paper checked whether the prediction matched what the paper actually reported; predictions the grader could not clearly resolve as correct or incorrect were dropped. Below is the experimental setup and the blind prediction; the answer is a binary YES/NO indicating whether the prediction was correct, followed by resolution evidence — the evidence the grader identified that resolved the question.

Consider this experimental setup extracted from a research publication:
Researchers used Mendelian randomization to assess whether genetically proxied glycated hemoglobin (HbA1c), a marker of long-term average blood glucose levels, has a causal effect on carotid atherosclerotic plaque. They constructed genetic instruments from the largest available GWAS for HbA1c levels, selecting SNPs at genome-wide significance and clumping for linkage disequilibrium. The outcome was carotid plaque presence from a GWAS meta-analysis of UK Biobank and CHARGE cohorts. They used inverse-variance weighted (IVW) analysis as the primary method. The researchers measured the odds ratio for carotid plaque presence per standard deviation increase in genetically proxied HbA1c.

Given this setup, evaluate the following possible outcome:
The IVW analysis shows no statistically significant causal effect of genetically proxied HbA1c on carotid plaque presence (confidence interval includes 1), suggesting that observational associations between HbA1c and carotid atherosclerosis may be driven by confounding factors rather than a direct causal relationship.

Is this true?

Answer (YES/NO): YES